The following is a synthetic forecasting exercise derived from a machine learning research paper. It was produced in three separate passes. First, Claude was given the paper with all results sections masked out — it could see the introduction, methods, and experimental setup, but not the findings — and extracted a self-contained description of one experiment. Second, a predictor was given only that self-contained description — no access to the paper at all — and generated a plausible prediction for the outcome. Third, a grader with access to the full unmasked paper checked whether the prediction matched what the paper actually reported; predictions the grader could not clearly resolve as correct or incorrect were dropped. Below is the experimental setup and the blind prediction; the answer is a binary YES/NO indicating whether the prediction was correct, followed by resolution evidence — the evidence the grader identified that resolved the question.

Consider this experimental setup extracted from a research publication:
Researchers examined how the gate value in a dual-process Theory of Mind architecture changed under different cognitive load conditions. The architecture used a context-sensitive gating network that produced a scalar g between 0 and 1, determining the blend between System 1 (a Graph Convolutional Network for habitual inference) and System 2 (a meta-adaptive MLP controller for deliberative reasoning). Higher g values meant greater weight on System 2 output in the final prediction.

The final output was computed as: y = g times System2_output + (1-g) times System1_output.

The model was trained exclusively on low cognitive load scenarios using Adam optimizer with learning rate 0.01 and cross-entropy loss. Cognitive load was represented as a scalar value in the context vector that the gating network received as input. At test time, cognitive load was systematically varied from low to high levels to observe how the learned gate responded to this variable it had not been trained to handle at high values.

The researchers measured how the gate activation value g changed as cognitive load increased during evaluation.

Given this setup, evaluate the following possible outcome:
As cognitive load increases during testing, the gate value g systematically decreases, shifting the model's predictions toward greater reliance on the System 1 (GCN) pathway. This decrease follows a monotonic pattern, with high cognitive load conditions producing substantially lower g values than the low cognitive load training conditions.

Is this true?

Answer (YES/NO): YES